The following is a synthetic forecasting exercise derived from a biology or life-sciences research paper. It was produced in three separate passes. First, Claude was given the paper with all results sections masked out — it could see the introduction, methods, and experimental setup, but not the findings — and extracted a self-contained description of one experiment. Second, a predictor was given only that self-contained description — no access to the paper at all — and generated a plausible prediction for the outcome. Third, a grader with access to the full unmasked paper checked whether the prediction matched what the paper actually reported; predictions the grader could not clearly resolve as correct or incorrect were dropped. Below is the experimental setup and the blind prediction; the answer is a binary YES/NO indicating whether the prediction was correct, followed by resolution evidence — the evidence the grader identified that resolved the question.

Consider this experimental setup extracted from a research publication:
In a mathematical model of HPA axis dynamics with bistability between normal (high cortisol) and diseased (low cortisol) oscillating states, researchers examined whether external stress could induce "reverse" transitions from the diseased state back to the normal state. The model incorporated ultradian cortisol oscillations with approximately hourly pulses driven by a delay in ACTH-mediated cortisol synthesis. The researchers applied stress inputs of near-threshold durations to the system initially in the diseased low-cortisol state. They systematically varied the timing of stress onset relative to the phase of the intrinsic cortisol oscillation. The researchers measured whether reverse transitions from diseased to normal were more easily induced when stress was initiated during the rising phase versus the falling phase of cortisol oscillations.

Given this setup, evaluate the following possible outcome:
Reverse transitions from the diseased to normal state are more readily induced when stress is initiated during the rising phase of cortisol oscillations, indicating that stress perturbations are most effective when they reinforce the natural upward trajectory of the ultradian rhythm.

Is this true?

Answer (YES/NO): NO